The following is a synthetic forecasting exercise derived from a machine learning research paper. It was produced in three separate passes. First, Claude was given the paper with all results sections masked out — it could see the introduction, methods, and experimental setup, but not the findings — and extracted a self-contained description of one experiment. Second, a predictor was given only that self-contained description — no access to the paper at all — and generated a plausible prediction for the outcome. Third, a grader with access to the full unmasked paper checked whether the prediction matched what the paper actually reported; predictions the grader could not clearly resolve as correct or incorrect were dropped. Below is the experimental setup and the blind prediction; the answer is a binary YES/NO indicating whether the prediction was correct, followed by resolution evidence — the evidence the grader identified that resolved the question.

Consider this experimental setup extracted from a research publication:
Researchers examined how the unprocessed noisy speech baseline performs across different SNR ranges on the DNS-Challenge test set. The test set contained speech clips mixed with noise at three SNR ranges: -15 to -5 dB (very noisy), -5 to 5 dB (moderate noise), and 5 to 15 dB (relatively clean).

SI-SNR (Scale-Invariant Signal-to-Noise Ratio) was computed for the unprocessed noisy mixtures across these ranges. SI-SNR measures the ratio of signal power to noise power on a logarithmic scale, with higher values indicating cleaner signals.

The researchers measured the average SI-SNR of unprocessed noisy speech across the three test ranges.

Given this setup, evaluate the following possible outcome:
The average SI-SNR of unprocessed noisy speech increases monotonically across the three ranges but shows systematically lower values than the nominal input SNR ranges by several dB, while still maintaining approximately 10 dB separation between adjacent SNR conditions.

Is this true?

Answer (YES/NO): NO